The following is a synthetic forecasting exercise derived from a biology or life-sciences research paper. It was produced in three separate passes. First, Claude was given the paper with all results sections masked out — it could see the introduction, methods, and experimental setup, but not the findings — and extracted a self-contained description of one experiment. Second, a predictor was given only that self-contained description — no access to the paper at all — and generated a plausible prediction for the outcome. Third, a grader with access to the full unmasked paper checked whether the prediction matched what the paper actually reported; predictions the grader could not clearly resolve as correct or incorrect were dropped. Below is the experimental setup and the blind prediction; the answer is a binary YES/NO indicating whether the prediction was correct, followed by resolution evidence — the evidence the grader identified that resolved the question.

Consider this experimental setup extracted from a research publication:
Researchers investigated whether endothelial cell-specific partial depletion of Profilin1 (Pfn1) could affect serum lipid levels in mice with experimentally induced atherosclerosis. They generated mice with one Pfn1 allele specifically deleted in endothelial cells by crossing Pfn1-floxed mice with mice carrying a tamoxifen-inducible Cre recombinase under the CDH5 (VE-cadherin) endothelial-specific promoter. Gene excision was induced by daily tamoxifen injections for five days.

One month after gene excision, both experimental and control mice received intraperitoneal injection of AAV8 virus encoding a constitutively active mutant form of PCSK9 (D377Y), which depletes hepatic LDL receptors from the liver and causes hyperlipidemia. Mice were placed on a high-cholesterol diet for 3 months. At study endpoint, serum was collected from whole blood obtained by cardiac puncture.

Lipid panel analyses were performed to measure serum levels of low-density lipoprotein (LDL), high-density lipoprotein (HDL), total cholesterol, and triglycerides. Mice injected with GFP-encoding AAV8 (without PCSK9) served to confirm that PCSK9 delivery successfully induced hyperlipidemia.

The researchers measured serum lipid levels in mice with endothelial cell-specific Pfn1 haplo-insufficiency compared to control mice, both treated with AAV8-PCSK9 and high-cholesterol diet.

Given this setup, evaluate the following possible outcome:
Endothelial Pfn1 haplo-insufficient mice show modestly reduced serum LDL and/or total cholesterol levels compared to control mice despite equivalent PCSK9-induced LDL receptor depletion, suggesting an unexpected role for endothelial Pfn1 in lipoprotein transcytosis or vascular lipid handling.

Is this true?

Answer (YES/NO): NO